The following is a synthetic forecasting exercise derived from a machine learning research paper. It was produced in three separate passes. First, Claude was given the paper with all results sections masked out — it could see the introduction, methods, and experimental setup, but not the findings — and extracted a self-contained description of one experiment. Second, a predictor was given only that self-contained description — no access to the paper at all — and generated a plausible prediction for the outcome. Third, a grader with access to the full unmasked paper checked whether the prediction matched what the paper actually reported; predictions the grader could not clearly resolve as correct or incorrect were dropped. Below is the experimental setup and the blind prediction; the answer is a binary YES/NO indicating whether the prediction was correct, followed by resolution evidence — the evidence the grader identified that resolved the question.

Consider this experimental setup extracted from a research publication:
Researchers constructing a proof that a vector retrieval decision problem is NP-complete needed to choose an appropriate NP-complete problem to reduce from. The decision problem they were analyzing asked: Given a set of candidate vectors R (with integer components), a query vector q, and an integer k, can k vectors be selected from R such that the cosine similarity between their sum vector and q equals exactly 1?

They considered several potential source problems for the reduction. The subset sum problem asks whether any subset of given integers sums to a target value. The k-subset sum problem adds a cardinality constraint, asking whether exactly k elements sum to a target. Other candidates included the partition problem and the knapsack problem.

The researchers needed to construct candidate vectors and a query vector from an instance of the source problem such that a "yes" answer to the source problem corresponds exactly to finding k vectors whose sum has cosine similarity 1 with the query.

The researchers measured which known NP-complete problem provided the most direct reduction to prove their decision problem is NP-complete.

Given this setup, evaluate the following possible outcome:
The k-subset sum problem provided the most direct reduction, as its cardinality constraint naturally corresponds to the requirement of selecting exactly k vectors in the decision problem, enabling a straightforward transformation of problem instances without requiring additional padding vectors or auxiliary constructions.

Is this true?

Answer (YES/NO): YES